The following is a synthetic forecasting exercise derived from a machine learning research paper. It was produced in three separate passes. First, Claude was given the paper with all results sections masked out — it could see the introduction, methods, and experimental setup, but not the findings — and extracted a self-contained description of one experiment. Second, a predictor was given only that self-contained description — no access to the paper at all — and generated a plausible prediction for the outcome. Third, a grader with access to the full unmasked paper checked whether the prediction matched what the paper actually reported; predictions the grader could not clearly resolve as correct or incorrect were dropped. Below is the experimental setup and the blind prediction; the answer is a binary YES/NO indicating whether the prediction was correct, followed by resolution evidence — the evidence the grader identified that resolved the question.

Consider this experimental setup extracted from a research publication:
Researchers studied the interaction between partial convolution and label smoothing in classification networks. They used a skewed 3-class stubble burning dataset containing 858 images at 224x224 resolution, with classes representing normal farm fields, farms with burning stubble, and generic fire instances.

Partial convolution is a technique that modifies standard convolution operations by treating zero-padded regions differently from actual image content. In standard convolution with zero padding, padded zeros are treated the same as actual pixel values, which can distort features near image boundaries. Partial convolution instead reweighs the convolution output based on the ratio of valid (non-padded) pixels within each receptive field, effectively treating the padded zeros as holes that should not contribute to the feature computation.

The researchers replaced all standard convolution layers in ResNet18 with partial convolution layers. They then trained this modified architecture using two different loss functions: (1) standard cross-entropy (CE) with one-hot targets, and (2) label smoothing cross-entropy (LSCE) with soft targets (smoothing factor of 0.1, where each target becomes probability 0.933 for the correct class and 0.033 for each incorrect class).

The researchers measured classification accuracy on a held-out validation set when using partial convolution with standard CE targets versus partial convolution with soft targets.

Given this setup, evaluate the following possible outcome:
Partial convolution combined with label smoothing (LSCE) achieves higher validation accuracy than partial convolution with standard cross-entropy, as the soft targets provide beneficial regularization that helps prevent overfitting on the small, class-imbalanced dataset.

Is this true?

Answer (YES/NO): NO